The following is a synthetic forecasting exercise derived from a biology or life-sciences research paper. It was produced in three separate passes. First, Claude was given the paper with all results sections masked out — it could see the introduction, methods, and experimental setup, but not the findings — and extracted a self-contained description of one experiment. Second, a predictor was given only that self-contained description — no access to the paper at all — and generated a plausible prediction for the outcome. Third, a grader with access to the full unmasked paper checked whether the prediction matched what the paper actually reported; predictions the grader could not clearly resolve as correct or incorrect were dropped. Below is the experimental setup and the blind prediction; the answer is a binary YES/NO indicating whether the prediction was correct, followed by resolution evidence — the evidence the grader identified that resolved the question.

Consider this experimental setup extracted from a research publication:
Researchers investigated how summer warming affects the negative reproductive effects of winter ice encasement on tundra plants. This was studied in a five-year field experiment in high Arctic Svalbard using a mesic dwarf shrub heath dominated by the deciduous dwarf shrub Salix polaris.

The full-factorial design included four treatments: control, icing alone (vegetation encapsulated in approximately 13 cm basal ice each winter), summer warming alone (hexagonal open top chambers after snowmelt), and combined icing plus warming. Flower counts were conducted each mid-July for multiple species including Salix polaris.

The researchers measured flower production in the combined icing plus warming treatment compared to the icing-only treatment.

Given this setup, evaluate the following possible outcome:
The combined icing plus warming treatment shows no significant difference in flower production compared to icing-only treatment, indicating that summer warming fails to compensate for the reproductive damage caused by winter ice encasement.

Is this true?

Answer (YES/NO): NO